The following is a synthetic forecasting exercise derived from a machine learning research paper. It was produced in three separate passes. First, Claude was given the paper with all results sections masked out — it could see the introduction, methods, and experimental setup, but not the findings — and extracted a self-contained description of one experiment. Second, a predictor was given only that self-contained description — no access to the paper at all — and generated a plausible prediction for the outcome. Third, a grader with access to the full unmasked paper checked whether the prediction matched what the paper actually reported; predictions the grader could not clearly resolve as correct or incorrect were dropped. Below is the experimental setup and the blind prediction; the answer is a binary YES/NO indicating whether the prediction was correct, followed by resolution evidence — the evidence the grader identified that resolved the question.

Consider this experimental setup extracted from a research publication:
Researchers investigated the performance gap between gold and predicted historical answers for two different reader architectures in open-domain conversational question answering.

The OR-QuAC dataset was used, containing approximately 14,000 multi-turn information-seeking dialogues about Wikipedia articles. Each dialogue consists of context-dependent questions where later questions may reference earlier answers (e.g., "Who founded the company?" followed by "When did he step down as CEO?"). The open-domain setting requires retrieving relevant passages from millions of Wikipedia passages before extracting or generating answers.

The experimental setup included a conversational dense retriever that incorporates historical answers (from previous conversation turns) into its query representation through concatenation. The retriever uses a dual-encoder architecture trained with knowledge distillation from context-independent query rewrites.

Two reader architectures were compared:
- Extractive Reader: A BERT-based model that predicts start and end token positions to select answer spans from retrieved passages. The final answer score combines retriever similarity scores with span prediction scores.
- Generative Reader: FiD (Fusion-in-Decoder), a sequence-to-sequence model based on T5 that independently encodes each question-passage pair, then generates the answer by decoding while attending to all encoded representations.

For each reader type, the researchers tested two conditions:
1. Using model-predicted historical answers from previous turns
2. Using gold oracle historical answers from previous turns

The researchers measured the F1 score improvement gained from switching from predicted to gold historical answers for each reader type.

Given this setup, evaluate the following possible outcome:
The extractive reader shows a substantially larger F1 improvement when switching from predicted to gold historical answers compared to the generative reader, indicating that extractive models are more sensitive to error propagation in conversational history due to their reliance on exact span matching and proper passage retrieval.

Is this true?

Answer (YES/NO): YES